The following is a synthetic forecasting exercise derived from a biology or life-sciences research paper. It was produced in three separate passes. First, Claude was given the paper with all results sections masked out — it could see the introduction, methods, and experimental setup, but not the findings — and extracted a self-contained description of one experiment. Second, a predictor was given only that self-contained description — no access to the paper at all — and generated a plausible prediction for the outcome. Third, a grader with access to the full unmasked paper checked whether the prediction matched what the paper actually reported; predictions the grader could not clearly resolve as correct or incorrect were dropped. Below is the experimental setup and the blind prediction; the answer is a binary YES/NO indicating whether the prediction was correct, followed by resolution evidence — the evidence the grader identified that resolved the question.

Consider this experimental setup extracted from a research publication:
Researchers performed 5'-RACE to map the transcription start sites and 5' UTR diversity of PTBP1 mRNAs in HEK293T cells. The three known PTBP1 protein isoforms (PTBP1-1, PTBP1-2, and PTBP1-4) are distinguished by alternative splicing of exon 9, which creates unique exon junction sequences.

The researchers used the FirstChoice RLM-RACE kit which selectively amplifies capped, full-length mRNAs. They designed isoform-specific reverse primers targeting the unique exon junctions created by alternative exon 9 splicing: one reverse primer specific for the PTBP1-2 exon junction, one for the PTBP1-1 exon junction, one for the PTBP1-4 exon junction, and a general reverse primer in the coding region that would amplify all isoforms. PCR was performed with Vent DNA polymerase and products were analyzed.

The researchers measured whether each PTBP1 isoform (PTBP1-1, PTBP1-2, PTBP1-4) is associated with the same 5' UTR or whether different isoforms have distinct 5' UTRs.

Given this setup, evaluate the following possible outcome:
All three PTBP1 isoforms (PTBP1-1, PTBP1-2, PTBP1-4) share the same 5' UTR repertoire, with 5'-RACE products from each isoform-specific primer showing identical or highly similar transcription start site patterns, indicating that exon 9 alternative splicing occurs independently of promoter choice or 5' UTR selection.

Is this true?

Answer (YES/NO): NO